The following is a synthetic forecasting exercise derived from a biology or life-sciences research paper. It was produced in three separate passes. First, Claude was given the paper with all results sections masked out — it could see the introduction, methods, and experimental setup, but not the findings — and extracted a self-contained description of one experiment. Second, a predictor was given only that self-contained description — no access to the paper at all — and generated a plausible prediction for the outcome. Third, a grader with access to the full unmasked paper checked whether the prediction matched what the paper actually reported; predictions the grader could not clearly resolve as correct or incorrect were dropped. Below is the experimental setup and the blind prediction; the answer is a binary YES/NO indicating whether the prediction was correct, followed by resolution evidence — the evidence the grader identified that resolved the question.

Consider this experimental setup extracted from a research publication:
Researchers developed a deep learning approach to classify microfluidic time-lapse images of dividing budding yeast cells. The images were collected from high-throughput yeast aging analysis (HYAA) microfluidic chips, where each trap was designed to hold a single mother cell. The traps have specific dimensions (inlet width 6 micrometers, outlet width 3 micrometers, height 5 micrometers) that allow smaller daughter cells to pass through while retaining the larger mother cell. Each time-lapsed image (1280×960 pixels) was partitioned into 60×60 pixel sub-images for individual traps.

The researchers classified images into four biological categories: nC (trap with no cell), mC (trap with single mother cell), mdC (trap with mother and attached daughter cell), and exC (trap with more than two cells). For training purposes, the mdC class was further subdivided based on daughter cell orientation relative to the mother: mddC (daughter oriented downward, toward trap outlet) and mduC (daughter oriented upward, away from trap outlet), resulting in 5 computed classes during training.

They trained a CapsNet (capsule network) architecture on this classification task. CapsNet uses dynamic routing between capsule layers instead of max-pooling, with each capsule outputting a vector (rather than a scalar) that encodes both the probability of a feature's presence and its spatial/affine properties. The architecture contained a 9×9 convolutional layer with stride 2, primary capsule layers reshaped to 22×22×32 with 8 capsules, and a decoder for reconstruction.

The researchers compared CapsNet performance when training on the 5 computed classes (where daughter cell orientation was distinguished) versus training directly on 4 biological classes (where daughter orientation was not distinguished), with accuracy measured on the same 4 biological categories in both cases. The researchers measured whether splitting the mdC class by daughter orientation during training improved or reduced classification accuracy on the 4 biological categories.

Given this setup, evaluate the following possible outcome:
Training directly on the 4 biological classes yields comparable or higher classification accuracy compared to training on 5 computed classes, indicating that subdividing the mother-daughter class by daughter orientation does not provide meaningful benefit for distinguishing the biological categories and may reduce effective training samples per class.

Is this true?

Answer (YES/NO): NO